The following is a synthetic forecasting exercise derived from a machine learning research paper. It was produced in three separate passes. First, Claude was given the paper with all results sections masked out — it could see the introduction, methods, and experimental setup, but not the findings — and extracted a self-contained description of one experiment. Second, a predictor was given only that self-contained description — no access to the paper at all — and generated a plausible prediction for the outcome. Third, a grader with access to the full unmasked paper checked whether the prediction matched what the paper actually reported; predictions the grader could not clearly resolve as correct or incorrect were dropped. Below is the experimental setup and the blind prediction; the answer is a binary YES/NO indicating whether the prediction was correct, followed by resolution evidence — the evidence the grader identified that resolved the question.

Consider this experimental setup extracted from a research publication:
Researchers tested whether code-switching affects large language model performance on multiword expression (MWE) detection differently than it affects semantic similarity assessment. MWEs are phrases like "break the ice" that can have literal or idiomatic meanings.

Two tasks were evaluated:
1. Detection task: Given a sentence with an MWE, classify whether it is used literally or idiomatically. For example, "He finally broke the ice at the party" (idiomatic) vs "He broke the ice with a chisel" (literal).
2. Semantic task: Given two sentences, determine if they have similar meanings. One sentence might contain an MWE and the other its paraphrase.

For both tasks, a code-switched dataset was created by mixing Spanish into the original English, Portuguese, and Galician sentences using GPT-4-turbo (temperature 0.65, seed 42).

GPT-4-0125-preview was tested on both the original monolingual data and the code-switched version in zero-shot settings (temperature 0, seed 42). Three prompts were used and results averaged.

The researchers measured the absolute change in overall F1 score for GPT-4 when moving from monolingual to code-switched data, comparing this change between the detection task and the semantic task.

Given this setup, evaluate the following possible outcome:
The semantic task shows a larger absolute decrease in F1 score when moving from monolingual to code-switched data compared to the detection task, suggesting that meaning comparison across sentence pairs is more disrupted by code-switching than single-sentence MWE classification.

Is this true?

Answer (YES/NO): YES